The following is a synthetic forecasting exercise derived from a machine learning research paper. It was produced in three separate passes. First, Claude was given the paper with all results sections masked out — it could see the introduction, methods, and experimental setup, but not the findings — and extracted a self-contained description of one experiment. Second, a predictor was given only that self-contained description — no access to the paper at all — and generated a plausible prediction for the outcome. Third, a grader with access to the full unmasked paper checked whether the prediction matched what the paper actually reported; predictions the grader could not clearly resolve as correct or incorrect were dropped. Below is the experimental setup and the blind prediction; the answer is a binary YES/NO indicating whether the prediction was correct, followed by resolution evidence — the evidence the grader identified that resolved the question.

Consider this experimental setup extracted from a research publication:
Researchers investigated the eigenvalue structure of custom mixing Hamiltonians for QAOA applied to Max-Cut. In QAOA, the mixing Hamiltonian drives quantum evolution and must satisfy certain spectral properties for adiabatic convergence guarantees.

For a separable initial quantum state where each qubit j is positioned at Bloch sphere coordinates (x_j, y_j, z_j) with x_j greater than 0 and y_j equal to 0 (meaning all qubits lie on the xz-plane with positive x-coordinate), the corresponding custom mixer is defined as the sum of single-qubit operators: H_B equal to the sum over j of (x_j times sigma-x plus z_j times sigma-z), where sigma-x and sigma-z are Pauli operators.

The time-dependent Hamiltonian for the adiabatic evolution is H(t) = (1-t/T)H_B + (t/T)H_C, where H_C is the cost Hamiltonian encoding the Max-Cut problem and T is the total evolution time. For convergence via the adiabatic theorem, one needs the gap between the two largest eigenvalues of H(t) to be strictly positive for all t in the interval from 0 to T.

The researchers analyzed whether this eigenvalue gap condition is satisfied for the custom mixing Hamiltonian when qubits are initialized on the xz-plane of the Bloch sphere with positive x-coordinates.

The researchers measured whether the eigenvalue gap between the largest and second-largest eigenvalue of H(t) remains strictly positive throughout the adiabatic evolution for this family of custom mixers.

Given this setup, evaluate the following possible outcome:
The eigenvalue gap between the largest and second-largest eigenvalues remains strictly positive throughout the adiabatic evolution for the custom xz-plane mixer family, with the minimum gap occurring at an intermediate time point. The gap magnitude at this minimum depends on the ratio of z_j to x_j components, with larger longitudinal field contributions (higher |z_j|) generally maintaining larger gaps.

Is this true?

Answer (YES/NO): NO